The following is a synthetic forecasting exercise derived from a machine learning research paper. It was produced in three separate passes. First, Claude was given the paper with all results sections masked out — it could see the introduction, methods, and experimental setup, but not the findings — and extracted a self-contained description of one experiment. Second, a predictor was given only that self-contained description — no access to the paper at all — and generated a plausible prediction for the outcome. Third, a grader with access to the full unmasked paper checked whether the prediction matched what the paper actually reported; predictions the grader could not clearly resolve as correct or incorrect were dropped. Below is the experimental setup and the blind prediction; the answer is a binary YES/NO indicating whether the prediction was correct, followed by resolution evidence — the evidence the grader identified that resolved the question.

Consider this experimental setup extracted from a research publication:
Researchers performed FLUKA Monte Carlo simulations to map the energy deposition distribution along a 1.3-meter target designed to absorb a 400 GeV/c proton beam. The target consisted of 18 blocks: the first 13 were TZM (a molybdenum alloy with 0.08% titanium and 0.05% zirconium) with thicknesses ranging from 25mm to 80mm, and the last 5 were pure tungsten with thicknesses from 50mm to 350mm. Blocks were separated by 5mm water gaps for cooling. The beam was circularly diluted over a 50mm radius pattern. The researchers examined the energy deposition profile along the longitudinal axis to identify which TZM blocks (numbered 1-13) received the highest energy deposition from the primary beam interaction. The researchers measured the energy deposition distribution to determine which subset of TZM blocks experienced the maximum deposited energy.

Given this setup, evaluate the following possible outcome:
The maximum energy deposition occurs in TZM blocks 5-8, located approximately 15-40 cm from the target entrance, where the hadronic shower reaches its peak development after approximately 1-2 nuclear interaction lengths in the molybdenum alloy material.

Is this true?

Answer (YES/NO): NO